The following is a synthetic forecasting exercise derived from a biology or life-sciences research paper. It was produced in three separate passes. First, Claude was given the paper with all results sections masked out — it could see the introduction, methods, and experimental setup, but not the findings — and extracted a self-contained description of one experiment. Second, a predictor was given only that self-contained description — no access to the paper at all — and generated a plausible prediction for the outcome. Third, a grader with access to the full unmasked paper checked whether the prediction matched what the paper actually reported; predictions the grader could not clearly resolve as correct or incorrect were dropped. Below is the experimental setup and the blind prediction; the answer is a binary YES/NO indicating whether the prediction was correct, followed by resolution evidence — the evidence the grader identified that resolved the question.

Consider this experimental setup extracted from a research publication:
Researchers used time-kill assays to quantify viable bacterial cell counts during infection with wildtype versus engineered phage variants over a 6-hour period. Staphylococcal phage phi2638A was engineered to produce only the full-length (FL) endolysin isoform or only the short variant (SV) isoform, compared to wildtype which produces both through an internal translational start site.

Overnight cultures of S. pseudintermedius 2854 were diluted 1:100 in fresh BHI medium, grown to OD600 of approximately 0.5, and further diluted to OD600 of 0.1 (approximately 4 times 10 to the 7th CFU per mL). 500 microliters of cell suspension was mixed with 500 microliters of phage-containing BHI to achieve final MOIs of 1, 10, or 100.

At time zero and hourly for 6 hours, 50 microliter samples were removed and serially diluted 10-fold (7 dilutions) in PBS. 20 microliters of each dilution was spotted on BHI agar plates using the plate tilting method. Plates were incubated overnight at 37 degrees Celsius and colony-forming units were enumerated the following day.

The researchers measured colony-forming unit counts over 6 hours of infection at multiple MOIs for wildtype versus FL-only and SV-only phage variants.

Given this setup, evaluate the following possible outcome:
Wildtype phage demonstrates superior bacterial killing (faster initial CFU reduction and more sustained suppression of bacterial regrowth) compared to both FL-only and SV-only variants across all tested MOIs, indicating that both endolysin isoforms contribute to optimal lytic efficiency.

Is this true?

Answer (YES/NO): NO